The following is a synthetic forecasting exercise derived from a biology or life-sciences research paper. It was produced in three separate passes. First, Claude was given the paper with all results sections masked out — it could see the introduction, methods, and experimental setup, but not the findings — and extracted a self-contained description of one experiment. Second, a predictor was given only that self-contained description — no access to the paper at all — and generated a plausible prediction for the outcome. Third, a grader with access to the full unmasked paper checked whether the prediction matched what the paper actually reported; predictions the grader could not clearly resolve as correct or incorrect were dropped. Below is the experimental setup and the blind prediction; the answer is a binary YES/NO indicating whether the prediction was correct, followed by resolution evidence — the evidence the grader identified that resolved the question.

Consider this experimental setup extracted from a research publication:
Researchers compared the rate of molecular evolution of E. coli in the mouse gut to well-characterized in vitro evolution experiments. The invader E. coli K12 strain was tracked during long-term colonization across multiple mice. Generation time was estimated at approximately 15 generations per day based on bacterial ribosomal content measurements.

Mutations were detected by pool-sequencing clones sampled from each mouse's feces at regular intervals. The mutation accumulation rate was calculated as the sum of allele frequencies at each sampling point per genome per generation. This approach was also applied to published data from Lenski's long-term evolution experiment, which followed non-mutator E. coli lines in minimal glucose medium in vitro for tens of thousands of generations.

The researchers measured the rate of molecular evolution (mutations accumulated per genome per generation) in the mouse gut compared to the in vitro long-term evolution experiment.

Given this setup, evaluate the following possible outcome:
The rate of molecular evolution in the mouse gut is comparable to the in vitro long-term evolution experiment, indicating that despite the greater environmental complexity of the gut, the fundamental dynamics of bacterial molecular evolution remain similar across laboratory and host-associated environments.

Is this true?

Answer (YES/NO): YES